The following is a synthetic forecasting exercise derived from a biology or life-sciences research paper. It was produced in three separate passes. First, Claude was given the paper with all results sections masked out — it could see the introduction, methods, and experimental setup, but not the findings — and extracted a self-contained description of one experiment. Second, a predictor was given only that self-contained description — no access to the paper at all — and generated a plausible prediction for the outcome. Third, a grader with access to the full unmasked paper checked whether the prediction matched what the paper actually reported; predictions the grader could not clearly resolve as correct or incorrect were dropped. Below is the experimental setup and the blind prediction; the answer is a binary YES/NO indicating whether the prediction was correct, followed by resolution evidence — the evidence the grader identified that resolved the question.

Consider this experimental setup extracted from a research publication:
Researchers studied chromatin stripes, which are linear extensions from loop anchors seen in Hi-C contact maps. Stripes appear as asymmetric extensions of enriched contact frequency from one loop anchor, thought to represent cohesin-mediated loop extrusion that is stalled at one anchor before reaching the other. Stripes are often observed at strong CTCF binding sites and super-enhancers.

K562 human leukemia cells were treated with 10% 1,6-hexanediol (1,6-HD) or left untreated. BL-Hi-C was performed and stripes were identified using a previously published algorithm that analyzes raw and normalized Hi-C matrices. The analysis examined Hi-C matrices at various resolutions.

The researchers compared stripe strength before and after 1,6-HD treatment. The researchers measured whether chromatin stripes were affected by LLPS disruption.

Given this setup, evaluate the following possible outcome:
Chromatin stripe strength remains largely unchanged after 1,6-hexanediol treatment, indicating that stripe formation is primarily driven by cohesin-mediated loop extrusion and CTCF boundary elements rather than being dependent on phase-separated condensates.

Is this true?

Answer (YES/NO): NO